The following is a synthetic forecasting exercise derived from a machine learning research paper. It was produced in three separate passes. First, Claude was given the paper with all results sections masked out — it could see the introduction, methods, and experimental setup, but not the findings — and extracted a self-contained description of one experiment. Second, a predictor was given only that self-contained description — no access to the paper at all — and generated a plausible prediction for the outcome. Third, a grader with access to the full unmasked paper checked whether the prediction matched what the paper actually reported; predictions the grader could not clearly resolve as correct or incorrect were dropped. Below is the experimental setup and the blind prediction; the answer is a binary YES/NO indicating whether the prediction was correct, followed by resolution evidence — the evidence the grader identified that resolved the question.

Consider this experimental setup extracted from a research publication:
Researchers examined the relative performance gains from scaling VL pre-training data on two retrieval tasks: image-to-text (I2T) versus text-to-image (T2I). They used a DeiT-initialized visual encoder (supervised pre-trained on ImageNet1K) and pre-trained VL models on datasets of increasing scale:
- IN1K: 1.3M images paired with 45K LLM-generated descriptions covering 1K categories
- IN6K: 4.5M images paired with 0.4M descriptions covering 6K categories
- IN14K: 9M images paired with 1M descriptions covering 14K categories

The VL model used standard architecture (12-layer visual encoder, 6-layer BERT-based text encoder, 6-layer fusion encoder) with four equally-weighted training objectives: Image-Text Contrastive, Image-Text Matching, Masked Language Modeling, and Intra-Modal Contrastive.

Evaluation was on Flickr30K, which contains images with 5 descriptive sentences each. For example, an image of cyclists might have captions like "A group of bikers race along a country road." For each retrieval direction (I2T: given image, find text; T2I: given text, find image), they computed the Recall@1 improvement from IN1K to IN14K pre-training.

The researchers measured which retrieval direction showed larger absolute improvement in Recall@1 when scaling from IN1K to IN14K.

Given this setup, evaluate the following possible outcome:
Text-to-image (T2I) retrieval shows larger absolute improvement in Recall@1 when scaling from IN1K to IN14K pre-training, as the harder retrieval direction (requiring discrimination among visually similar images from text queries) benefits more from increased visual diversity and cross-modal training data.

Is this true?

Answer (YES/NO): NO